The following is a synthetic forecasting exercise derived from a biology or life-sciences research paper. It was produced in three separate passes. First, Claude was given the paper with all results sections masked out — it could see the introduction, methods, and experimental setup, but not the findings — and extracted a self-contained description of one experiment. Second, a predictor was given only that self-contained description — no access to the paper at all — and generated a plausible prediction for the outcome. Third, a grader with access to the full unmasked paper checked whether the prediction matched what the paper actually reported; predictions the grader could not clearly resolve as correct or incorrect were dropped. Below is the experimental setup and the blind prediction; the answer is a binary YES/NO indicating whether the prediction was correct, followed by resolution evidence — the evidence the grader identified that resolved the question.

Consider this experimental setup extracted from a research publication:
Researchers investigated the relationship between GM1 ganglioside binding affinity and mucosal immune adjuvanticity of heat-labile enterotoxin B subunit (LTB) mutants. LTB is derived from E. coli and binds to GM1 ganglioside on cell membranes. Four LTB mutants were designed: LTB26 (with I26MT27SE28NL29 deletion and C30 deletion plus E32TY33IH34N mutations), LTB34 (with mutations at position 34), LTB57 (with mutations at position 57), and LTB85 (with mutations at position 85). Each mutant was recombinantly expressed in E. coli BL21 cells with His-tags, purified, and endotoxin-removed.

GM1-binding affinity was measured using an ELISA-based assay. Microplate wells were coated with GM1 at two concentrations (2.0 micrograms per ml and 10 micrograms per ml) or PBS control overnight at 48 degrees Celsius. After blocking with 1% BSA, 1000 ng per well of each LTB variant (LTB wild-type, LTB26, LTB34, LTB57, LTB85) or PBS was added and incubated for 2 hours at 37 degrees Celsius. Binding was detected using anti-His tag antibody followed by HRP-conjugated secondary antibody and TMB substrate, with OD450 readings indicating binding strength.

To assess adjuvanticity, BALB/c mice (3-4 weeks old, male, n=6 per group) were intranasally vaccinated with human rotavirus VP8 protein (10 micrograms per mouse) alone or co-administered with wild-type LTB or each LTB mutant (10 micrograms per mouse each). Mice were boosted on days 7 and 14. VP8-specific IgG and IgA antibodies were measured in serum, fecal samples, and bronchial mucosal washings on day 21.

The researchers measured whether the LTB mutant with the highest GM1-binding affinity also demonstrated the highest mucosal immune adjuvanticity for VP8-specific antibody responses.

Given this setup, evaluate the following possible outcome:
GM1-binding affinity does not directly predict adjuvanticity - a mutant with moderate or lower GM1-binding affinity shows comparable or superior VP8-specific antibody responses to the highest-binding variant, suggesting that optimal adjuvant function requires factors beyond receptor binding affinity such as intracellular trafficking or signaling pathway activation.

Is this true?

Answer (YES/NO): YES